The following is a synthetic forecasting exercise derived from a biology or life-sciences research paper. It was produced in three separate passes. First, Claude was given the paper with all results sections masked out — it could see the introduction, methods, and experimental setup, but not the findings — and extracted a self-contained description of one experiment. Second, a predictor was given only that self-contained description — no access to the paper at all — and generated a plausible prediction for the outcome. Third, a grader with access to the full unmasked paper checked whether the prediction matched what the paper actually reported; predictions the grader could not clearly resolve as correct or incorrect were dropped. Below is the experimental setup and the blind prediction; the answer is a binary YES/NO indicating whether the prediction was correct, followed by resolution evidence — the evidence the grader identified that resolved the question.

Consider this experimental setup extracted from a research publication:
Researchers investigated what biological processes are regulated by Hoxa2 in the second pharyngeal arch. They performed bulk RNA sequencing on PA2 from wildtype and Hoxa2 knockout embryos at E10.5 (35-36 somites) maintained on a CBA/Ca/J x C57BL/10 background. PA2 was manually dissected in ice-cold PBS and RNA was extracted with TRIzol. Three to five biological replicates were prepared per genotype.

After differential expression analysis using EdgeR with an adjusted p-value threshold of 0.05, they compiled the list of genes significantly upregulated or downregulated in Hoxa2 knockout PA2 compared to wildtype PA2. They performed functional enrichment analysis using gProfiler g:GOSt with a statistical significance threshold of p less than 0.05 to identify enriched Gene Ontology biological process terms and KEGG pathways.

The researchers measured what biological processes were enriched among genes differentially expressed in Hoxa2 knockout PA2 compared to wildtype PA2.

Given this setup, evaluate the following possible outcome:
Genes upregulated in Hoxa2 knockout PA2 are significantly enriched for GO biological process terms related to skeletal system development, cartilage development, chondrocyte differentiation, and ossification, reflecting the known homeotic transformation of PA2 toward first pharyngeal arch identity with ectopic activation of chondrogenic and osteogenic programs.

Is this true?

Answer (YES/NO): NO